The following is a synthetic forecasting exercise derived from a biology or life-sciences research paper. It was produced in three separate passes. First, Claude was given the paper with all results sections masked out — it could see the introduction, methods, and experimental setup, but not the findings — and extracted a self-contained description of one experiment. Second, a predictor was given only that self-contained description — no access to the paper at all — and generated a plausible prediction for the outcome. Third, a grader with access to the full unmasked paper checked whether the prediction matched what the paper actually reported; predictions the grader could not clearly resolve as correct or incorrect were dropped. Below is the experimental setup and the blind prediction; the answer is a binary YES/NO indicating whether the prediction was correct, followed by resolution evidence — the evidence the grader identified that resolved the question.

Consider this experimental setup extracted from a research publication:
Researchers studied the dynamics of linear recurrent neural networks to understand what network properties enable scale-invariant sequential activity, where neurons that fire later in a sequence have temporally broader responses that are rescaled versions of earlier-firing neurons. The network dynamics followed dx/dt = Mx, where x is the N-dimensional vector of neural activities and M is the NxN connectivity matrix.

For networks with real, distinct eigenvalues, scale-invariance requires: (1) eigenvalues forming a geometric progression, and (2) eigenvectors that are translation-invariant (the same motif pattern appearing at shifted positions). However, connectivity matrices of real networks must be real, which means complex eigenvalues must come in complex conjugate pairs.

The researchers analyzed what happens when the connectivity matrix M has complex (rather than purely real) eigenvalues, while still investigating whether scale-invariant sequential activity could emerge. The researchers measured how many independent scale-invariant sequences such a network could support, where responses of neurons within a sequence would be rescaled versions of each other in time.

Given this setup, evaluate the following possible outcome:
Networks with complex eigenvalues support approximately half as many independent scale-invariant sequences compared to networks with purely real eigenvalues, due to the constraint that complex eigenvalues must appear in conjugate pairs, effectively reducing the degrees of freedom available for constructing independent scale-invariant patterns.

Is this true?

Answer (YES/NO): NO